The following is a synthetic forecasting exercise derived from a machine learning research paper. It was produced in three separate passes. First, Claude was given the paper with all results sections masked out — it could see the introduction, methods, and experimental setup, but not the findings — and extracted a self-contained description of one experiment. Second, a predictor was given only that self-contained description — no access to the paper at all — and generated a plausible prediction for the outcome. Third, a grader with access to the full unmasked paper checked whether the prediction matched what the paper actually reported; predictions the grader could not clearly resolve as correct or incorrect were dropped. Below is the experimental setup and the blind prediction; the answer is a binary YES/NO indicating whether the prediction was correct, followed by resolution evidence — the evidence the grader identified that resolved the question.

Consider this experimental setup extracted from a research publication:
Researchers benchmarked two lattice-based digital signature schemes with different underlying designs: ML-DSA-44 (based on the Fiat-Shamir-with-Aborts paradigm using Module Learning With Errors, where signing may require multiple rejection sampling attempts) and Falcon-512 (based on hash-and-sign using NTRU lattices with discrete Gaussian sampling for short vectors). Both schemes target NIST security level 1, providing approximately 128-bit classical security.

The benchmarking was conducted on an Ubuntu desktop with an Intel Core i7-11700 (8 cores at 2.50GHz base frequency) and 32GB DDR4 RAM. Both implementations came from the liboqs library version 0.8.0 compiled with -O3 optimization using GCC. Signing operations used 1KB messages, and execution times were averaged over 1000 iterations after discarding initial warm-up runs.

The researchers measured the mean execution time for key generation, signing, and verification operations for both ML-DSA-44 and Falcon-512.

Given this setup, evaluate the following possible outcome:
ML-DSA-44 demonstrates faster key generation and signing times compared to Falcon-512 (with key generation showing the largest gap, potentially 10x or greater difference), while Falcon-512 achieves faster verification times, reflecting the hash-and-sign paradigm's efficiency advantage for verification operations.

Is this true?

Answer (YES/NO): NO